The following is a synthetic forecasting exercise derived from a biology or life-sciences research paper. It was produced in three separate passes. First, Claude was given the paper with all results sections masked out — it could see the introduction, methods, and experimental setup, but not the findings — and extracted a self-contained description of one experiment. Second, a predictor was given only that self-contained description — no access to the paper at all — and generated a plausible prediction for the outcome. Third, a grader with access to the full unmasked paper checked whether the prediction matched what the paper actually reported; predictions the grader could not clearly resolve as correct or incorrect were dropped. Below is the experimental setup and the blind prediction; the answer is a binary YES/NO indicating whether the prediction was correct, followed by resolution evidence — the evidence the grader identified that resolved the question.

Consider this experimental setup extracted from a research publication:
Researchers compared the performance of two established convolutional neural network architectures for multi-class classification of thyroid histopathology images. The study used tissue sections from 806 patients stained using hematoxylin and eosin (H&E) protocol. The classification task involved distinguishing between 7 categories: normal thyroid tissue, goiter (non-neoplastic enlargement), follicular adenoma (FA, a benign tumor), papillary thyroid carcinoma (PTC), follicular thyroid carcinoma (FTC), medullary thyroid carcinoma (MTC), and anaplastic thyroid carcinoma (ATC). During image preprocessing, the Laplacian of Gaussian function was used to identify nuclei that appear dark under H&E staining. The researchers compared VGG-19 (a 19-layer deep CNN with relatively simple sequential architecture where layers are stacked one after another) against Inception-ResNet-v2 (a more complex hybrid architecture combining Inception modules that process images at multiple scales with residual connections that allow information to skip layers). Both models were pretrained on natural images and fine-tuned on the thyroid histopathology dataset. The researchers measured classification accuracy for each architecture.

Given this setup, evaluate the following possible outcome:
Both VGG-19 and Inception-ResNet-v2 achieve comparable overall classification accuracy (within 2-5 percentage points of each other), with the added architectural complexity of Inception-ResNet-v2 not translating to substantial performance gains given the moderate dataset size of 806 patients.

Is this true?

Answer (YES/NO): YES